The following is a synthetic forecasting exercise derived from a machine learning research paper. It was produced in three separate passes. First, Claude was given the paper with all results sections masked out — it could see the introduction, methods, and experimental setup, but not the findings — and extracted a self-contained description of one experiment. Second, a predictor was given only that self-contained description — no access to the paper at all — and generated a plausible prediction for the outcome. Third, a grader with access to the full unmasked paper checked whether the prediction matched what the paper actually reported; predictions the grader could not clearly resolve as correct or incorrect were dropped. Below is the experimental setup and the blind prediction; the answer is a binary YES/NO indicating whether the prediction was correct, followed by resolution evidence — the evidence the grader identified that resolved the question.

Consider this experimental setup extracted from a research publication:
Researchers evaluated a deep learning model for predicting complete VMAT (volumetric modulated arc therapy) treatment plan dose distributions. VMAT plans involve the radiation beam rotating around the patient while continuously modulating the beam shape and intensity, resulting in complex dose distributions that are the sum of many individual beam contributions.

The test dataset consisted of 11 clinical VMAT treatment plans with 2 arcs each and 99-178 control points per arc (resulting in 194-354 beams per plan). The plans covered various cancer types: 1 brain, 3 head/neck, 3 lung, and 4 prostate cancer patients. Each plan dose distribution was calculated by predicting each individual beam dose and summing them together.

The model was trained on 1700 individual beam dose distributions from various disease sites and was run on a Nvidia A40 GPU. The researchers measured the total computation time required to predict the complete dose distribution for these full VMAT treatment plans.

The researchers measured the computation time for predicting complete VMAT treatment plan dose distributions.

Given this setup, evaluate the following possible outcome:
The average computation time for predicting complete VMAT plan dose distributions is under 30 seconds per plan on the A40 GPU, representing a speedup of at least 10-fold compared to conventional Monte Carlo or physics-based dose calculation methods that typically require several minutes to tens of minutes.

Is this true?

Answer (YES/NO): YES